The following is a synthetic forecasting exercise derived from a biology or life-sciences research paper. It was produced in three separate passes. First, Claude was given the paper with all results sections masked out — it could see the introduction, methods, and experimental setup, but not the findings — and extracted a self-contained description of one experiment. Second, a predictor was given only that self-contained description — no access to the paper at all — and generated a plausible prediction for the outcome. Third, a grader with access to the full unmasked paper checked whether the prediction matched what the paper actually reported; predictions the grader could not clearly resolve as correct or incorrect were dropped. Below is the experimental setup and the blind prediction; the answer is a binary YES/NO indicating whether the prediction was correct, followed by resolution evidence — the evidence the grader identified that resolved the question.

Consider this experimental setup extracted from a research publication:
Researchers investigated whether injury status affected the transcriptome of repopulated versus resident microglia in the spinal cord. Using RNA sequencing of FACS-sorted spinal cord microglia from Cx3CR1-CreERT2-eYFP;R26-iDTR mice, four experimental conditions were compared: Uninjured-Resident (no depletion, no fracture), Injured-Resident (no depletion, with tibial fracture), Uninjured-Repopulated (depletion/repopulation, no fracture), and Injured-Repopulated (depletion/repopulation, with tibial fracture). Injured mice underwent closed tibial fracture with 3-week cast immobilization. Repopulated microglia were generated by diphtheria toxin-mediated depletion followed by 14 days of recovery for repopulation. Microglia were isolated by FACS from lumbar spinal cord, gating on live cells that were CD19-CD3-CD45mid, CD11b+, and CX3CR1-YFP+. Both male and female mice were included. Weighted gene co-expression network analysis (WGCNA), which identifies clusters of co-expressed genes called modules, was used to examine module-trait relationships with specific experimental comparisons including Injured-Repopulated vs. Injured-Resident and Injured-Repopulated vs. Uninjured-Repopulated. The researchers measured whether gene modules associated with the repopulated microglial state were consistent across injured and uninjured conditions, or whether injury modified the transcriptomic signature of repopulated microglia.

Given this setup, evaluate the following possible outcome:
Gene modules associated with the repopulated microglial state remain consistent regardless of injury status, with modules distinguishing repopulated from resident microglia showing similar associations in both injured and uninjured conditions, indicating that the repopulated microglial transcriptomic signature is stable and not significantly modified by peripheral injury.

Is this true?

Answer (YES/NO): NO